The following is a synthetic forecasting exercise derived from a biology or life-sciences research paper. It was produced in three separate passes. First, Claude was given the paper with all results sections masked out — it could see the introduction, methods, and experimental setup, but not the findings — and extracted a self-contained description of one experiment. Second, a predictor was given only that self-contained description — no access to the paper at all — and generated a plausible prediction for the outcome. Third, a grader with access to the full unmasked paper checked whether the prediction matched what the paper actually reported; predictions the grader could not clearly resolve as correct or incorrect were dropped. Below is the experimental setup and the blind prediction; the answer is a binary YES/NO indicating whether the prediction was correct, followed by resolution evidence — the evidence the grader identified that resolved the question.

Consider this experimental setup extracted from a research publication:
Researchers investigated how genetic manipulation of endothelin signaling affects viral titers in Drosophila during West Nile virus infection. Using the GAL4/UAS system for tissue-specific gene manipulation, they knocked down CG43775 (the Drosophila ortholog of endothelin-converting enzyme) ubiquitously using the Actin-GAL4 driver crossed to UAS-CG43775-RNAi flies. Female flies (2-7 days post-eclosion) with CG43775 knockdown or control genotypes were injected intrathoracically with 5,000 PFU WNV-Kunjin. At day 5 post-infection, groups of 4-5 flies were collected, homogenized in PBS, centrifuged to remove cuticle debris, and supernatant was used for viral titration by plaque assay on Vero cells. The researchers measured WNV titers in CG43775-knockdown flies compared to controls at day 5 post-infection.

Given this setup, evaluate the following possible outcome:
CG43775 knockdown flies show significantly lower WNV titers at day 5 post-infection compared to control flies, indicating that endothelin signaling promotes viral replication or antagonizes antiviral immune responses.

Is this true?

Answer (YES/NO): NO